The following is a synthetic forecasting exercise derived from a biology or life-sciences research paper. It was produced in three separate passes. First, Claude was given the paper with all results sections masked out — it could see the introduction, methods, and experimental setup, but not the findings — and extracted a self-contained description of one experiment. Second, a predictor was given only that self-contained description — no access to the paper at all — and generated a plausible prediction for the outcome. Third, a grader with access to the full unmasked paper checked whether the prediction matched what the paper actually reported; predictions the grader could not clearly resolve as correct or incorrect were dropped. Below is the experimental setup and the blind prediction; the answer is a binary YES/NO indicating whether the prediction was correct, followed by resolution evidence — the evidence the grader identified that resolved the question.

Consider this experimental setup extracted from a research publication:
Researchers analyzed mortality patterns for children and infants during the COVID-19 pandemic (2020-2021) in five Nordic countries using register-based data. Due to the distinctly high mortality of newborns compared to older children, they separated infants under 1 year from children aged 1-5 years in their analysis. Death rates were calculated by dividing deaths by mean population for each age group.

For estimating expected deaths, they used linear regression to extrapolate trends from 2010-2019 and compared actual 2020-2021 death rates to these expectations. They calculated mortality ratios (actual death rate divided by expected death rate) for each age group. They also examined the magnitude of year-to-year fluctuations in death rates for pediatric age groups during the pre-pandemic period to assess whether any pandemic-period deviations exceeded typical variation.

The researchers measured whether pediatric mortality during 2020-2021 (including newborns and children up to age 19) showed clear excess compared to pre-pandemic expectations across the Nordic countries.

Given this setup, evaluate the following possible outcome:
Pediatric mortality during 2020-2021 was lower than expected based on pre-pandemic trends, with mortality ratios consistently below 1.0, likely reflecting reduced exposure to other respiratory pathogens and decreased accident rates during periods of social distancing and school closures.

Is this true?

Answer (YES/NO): NO